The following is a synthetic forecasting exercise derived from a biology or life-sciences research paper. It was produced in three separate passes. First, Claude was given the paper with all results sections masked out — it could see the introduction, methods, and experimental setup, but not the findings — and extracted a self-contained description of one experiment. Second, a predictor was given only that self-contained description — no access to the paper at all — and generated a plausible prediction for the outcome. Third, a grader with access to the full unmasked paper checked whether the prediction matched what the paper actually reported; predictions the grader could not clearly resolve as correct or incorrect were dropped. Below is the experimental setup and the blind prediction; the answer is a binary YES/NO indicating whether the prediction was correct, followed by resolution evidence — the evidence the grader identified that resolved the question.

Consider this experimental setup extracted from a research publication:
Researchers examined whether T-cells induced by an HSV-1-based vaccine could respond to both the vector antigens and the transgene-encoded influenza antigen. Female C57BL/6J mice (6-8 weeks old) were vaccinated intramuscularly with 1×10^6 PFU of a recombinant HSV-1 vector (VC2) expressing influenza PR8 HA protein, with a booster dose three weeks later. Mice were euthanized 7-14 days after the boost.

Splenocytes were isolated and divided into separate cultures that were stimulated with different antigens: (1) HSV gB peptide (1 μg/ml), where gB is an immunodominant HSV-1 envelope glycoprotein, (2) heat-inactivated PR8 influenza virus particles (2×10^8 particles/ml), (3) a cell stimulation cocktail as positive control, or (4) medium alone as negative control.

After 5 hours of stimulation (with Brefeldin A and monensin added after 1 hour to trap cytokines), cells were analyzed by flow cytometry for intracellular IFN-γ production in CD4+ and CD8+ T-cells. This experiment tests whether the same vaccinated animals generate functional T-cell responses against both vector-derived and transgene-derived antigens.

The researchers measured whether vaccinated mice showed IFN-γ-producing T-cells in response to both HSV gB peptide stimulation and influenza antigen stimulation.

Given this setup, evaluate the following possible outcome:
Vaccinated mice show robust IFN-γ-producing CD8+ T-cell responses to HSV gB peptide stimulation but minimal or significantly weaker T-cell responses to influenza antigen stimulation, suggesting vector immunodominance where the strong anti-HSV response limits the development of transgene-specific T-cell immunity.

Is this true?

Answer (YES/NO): NO